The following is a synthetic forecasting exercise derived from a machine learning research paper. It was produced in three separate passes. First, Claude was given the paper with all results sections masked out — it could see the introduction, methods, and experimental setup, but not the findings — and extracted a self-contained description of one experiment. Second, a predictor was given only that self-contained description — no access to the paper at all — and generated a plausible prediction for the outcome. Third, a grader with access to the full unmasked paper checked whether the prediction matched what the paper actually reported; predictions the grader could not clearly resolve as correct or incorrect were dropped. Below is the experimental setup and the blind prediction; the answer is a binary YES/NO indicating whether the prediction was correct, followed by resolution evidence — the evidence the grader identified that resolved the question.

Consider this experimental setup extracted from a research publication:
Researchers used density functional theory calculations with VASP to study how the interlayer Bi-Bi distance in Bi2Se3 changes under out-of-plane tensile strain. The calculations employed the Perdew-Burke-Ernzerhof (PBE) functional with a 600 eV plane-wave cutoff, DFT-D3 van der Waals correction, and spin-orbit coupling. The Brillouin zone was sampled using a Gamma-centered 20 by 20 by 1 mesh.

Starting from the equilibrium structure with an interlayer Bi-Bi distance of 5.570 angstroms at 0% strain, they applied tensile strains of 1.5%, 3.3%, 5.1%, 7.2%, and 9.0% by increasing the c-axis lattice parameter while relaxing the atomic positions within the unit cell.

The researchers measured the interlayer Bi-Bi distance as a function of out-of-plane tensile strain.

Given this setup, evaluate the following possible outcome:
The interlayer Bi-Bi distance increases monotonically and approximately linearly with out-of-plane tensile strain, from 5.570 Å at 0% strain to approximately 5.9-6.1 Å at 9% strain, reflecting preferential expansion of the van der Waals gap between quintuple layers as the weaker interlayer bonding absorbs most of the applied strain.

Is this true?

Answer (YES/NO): NO